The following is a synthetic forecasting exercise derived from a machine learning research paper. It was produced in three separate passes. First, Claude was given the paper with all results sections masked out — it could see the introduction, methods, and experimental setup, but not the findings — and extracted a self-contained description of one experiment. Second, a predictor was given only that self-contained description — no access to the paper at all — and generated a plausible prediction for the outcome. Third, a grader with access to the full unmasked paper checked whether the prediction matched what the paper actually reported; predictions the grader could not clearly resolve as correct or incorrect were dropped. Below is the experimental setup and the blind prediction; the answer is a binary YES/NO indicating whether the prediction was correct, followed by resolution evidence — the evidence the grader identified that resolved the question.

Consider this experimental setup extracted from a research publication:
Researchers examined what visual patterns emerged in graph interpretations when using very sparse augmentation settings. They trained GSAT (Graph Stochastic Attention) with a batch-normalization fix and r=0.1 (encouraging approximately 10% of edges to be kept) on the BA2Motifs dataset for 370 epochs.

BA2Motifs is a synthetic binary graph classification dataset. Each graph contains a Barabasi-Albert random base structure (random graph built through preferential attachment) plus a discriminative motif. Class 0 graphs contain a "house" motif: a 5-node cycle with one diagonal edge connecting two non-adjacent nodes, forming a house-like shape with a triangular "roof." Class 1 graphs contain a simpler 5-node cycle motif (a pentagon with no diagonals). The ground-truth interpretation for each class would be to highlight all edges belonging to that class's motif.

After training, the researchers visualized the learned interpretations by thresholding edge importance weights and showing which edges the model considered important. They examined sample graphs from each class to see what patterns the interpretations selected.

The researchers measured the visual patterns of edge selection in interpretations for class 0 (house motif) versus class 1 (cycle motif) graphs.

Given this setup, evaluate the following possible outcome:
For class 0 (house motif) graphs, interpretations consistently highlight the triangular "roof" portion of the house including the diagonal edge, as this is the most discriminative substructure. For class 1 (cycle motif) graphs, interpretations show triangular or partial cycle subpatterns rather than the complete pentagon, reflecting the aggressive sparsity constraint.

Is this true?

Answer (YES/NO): NO